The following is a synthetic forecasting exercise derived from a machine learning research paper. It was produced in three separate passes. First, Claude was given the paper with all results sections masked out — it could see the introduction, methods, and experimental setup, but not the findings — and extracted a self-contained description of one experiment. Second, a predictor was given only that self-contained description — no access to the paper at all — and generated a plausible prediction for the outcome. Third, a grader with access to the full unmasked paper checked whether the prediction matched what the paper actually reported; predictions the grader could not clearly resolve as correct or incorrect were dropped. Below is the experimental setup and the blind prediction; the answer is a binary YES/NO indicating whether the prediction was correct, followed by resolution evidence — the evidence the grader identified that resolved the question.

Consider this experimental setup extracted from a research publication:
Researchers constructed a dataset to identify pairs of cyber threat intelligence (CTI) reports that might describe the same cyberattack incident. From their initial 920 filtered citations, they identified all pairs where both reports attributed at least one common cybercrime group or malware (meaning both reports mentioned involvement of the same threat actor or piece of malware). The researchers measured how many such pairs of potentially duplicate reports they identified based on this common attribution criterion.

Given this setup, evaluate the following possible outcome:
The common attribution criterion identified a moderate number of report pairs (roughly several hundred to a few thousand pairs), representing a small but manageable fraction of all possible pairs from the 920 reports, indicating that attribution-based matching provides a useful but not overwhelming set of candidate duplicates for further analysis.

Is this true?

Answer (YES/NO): YES